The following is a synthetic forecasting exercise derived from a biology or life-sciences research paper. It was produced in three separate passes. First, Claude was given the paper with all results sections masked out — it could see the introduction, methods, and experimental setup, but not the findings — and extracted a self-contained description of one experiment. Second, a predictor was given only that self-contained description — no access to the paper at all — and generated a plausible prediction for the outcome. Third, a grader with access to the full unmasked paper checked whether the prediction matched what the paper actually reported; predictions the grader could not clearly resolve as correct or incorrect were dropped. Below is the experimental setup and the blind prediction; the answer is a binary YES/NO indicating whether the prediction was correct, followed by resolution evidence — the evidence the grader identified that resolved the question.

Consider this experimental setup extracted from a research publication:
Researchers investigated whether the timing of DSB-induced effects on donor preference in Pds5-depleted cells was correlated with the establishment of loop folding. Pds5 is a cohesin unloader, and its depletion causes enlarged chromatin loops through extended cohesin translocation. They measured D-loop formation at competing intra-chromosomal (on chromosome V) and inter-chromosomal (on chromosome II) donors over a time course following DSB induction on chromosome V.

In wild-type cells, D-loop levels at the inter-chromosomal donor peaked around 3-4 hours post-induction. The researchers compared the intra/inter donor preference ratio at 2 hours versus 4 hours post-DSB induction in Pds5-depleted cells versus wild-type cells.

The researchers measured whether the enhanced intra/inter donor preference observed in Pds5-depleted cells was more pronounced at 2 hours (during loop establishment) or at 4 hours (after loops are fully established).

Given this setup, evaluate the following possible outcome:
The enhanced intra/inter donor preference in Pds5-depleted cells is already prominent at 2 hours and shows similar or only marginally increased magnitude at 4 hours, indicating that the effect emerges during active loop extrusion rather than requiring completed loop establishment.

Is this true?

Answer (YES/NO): NO